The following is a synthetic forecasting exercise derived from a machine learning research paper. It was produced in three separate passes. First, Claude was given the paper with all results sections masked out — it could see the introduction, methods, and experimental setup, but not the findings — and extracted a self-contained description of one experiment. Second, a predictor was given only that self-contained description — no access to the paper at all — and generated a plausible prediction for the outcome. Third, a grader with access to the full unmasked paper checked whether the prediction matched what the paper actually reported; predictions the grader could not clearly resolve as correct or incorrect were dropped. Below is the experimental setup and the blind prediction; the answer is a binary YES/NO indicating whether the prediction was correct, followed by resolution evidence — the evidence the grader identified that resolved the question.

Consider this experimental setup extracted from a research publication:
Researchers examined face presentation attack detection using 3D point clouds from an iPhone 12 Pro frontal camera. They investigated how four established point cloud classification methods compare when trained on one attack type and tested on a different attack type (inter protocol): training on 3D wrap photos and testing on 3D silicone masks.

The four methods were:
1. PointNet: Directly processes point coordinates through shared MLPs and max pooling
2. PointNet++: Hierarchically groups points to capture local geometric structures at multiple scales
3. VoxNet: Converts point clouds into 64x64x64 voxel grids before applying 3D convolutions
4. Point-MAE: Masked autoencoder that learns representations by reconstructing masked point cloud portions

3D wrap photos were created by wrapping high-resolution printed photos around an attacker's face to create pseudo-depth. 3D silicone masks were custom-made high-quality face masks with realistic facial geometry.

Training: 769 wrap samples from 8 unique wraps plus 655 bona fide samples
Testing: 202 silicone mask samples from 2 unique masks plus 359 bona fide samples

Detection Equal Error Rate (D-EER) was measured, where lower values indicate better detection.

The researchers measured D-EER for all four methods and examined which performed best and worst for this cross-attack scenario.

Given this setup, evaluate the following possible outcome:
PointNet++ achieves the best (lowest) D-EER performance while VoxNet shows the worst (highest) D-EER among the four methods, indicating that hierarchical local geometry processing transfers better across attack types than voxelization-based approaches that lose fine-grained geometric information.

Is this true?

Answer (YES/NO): NO